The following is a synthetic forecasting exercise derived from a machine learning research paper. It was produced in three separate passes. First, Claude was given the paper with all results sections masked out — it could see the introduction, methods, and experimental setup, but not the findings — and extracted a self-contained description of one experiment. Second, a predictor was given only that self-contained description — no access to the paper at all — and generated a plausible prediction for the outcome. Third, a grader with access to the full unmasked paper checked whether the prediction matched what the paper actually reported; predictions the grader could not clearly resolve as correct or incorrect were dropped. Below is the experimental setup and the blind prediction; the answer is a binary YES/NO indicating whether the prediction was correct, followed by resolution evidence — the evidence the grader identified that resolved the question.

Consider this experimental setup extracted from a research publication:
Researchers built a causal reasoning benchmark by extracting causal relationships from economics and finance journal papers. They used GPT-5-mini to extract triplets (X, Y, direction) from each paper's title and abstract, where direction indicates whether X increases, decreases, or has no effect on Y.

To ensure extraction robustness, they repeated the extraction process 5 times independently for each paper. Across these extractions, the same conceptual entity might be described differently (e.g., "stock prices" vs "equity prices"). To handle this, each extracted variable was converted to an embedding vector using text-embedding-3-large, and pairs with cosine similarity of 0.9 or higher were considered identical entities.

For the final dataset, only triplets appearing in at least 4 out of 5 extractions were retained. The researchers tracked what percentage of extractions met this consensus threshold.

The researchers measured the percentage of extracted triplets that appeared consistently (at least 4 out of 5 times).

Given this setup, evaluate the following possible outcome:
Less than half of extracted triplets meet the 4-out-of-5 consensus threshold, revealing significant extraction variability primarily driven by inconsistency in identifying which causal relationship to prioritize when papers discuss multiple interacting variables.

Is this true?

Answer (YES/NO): NO